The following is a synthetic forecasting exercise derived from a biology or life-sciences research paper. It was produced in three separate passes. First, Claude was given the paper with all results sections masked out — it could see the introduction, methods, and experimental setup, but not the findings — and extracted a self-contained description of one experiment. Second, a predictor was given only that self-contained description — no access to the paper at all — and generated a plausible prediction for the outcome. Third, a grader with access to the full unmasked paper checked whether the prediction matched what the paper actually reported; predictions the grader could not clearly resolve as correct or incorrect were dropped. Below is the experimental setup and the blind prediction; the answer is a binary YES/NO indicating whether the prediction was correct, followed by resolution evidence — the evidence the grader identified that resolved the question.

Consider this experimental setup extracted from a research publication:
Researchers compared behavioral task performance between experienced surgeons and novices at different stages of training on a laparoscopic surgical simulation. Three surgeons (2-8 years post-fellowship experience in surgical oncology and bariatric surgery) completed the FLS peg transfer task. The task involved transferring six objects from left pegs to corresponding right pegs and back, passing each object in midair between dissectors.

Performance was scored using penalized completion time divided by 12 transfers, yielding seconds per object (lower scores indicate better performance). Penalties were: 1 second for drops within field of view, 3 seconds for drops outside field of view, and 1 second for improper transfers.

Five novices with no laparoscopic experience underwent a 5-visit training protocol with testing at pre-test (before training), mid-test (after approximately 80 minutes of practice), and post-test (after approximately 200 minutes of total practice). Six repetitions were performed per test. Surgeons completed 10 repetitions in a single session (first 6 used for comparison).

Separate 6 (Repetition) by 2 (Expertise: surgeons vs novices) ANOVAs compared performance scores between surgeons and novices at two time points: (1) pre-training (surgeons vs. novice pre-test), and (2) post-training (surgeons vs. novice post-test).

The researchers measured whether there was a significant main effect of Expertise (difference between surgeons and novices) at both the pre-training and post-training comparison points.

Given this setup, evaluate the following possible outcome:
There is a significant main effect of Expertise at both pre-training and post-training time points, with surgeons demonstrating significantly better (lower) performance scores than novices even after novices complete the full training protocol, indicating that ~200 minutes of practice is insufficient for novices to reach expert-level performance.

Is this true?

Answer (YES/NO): NO